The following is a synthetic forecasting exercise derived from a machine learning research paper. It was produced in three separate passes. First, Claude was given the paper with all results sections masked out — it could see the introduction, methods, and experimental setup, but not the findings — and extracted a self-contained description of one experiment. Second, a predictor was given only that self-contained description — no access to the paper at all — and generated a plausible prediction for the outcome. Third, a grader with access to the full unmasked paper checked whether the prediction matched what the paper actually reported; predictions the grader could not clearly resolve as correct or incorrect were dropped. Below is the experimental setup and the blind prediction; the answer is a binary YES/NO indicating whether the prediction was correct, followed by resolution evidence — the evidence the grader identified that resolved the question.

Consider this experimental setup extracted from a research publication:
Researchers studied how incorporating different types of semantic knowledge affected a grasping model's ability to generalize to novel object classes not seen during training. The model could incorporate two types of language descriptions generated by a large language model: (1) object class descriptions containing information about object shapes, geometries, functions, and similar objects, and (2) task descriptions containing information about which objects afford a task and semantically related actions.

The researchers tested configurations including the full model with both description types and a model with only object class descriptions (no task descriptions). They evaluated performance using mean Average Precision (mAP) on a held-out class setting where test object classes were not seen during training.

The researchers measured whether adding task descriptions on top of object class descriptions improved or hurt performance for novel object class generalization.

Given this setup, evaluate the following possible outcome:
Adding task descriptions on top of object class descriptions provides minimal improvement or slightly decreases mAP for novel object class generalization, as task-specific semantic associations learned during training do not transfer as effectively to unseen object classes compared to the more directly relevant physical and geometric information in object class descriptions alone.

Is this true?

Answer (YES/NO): YES